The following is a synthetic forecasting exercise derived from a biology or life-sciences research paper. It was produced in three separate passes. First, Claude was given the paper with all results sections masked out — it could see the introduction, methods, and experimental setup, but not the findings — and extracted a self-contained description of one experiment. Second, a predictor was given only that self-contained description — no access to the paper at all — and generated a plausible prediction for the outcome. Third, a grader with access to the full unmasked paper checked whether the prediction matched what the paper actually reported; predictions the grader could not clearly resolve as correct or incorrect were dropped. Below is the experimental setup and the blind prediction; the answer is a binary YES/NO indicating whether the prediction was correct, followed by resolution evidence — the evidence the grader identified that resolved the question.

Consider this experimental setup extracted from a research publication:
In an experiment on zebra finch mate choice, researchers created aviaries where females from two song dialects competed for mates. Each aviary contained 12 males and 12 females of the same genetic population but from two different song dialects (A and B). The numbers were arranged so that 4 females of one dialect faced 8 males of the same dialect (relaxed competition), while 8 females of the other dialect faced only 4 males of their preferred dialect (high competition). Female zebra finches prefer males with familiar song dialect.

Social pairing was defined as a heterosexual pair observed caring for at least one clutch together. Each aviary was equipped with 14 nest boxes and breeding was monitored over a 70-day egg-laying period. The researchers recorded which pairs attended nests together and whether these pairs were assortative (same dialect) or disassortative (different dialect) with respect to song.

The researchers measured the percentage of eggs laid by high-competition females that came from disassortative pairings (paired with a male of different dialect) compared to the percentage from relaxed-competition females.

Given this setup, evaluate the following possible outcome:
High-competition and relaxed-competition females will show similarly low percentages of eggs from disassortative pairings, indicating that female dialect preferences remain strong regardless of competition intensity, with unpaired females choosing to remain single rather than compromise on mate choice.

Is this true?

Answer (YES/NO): NO